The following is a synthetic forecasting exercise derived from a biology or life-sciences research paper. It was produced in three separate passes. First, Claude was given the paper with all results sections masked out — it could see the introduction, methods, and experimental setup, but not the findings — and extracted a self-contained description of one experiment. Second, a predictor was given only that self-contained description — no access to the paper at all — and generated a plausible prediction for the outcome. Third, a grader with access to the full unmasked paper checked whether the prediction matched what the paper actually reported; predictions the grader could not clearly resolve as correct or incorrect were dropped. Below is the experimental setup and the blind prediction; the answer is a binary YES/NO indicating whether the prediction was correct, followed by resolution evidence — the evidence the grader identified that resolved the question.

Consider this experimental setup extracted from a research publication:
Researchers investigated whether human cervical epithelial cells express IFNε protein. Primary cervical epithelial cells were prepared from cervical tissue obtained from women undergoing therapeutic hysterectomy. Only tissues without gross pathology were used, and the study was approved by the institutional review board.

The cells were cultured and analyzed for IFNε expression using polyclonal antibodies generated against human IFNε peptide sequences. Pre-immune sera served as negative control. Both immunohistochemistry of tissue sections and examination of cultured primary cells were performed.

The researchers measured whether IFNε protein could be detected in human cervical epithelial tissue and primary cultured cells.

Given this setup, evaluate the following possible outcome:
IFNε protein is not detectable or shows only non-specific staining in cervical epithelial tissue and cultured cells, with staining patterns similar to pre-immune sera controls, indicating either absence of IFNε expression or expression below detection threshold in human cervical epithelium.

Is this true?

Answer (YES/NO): NO